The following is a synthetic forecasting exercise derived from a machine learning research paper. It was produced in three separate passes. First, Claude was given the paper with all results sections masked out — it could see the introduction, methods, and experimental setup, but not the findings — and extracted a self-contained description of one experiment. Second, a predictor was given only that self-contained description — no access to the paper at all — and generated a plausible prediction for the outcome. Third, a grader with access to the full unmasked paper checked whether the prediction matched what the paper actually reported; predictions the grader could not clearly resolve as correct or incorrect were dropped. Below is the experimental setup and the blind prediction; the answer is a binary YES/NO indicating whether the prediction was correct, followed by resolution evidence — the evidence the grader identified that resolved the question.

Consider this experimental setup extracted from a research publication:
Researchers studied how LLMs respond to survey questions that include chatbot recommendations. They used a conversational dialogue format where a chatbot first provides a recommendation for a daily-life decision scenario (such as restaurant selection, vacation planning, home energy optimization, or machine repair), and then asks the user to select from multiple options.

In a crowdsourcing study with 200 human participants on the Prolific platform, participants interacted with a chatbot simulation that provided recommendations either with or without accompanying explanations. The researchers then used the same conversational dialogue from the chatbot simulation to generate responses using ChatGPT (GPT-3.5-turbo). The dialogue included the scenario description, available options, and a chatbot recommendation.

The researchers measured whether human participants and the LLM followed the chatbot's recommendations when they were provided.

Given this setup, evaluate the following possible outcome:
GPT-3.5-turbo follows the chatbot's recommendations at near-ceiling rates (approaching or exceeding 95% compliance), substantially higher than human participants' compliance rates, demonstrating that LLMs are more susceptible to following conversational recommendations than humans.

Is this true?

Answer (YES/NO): YES